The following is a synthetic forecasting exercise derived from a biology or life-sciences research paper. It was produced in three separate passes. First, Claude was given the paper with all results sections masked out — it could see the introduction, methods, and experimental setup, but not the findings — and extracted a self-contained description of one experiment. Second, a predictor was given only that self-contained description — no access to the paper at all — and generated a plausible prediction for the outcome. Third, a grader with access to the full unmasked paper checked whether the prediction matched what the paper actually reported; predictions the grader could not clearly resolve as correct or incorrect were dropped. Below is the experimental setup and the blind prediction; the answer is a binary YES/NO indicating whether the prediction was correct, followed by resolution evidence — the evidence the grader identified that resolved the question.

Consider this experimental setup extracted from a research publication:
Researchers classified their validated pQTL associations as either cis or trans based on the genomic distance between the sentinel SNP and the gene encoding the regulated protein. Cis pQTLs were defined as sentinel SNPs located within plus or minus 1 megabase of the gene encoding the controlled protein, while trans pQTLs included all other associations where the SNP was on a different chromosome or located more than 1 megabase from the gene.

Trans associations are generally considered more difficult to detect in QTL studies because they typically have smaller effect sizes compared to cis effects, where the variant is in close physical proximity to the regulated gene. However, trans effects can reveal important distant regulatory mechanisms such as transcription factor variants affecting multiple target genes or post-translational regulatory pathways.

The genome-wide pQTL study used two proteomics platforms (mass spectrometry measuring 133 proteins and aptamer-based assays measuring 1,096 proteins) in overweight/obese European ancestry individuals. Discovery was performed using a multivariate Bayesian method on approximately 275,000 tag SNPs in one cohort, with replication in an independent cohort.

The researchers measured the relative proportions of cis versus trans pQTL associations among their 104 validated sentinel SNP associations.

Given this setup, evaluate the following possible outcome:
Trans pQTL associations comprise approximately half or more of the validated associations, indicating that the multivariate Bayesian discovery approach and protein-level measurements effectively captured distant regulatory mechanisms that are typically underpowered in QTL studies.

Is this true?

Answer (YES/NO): NO